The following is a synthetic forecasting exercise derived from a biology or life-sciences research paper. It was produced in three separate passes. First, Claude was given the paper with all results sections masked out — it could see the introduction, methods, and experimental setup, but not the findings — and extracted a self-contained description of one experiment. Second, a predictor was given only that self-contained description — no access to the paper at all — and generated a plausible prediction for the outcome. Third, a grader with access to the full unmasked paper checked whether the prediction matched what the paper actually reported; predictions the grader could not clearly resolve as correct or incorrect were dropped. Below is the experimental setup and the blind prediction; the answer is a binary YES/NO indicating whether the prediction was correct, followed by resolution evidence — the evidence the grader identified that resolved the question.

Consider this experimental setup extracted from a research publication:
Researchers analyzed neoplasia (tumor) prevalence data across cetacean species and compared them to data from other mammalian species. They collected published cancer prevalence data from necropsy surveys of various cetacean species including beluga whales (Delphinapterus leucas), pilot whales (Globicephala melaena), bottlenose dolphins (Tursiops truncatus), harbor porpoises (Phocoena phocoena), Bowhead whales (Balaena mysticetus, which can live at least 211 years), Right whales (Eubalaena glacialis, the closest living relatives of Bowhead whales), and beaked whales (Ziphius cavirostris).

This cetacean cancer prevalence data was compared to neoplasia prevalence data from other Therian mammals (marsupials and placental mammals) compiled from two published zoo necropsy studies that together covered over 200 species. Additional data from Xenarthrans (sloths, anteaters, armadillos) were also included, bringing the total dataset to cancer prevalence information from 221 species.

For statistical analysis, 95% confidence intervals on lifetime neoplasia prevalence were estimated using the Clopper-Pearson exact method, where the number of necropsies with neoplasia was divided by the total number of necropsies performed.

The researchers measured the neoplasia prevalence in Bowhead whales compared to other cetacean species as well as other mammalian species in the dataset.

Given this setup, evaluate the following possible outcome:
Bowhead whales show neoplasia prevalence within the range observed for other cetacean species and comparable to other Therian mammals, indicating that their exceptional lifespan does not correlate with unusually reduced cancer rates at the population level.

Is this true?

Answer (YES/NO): NO